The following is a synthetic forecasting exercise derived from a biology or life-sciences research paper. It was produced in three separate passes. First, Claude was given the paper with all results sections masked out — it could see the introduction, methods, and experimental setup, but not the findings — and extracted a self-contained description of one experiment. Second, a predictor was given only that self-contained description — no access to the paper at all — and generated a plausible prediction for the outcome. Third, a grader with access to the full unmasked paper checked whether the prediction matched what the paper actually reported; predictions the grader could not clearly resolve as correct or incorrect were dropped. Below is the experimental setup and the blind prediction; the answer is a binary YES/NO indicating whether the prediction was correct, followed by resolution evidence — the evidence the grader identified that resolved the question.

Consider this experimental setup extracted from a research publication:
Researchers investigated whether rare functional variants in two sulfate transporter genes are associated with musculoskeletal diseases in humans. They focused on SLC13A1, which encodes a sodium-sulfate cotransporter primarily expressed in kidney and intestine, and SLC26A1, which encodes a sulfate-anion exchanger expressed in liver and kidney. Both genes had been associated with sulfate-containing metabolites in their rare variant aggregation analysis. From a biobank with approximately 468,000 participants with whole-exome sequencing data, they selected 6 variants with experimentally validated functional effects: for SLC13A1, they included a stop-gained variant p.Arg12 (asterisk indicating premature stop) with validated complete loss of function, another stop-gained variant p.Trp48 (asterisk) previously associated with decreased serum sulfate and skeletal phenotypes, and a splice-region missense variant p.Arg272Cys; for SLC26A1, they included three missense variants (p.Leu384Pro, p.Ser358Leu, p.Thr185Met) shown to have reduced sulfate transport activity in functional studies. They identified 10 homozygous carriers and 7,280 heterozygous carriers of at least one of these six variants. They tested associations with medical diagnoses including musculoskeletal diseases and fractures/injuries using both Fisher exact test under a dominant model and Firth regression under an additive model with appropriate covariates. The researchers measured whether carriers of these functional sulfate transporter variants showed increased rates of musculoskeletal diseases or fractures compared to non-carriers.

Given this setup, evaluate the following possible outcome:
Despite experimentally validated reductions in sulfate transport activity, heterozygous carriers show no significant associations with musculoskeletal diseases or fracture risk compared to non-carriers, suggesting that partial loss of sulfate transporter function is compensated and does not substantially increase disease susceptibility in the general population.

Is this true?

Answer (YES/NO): NO